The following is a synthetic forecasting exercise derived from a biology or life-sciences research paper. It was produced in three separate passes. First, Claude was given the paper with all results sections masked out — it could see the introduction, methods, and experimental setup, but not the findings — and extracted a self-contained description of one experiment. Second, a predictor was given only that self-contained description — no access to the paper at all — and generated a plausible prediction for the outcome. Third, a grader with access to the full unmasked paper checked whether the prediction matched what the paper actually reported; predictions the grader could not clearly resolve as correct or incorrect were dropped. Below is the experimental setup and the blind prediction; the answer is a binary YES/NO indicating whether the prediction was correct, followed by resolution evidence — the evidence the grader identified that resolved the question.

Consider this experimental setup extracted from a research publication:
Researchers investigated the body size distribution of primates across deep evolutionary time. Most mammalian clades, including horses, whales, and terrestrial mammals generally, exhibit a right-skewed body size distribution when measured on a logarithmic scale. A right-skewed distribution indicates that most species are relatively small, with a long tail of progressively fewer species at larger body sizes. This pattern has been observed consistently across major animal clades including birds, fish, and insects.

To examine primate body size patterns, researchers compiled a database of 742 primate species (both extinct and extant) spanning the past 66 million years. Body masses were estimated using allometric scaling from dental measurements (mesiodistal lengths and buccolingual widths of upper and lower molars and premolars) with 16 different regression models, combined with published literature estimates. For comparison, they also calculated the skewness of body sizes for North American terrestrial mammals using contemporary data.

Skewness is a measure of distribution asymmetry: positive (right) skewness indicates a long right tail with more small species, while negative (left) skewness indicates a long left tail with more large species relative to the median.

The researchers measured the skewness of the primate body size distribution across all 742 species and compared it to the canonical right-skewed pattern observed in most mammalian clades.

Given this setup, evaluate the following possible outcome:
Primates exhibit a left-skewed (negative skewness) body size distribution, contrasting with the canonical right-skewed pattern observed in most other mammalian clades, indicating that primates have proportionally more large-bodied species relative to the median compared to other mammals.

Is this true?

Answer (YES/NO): YES